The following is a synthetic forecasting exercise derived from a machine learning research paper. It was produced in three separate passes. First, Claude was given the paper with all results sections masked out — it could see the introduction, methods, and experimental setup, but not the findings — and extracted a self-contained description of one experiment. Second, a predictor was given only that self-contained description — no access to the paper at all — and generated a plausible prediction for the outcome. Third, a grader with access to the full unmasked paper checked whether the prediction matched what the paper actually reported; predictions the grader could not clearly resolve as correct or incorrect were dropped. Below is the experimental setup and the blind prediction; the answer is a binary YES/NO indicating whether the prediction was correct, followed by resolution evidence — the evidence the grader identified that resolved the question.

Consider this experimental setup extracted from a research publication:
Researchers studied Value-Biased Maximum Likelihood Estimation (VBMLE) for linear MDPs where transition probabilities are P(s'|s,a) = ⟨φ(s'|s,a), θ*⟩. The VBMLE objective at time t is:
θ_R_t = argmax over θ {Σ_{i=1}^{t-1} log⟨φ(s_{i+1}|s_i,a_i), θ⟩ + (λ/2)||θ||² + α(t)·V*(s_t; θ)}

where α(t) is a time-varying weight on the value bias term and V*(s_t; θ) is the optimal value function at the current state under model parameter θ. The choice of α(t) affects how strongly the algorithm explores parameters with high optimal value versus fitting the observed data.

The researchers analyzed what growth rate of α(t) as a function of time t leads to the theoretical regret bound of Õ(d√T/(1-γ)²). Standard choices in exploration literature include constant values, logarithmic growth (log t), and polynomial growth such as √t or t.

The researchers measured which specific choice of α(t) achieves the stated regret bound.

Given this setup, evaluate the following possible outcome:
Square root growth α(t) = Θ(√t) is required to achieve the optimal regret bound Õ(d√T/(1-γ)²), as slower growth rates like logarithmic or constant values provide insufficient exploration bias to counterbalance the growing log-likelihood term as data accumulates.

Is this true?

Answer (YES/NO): YES